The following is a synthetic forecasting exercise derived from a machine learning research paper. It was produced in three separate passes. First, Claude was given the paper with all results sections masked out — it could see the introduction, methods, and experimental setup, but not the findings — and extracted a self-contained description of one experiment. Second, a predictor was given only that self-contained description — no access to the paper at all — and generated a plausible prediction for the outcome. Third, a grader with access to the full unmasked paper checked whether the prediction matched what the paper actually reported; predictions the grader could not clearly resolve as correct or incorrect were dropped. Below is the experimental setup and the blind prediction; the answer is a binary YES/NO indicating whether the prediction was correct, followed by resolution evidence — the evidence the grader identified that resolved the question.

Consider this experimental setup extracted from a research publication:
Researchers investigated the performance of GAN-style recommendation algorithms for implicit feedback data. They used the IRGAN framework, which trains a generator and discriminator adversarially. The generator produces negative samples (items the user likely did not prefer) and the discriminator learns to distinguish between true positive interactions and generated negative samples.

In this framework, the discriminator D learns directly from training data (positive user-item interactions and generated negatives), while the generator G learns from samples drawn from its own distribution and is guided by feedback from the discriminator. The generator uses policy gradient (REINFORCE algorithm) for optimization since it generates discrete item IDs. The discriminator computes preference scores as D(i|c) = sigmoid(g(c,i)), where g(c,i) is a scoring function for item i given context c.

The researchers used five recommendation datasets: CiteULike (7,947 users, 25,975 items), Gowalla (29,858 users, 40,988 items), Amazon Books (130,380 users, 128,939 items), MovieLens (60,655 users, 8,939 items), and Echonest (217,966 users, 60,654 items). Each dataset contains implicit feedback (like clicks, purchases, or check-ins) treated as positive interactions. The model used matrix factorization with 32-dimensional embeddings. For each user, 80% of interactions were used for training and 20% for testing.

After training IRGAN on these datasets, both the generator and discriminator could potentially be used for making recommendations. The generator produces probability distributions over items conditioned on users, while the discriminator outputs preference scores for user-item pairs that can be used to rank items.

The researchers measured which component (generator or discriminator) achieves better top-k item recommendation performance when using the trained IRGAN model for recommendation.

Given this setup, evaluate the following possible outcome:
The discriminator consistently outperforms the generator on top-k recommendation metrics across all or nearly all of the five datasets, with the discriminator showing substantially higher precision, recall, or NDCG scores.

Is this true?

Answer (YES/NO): NO